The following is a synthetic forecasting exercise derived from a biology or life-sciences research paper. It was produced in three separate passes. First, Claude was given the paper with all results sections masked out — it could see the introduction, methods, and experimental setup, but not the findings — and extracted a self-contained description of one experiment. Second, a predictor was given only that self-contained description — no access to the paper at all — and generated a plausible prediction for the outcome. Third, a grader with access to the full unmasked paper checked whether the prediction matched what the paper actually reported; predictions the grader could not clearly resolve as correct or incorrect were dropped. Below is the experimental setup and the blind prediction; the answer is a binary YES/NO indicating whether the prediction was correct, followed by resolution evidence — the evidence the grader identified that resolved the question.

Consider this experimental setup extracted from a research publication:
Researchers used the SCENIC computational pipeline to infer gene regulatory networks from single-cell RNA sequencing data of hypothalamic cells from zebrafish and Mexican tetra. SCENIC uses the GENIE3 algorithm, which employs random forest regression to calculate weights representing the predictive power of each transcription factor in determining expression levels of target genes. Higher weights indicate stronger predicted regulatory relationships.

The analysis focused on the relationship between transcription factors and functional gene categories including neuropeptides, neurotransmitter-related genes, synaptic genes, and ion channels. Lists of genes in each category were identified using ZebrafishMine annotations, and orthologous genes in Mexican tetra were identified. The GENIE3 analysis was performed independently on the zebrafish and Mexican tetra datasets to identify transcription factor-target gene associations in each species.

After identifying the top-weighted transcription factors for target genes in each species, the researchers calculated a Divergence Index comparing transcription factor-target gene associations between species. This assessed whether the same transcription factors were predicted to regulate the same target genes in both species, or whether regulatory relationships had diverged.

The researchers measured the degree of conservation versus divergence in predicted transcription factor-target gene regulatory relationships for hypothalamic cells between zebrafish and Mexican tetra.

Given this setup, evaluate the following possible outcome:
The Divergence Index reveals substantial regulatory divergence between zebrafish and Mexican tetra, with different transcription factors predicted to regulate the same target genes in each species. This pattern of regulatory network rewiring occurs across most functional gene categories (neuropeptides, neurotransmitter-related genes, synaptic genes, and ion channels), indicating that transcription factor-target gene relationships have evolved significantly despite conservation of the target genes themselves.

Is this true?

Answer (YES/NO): YES